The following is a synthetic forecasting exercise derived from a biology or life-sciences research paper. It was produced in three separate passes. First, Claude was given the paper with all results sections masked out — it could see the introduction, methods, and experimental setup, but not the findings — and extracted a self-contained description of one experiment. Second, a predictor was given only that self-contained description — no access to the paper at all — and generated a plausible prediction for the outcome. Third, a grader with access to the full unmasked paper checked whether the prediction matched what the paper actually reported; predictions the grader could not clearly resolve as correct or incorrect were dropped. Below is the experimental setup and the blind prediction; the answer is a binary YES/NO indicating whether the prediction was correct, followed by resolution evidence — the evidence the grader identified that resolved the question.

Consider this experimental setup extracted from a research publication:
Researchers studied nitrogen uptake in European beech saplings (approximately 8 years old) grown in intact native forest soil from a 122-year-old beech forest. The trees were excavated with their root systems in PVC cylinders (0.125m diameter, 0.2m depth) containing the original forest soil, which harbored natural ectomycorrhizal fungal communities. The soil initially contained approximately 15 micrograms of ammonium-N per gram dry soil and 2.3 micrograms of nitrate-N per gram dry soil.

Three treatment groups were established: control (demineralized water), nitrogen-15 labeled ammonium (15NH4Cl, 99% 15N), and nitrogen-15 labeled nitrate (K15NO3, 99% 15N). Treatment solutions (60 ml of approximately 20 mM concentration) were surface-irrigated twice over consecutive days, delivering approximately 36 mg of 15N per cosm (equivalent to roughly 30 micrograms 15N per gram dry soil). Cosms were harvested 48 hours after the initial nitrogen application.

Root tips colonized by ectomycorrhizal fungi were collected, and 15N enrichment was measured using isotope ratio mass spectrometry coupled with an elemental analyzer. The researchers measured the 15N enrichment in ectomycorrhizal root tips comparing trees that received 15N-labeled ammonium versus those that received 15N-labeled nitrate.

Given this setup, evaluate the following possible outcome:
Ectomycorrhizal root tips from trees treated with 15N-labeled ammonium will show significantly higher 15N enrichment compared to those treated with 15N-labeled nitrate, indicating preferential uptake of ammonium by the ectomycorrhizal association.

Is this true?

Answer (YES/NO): NO